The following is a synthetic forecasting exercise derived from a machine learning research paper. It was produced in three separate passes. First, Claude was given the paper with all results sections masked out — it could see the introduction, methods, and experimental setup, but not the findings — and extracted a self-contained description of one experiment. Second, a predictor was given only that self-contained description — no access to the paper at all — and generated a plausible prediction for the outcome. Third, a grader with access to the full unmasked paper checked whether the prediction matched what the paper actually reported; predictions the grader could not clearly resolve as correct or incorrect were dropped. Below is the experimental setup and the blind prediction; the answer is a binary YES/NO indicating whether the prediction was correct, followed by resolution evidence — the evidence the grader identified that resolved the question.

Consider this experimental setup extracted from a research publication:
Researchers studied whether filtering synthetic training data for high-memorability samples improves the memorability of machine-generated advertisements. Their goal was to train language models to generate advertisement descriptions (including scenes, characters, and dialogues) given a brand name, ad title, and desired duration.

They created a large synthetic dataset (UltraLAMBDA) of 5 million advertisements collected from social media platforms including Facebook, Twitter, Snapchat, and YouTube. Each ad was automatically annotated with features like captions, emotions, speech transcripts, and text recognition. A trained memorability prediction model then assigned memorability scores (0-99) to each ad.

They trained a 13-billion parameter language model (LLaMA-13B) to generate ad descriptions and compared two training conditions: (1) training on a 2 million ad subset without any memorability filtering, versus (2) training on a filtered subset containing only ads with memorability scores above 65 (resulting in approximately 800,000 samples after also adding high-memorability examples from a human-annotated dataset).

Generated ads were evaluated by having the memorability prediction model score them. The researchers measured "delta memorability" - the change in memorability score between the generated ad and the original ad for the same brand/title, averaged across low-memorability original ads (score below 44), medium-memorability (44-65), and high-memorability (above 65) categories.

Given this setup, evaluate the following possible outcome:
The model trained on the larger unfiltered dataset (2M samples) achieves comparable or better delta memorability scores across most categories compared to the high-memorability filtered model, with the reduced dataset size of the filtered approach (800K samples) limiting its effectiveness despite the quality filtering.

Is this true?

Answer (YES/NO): NO